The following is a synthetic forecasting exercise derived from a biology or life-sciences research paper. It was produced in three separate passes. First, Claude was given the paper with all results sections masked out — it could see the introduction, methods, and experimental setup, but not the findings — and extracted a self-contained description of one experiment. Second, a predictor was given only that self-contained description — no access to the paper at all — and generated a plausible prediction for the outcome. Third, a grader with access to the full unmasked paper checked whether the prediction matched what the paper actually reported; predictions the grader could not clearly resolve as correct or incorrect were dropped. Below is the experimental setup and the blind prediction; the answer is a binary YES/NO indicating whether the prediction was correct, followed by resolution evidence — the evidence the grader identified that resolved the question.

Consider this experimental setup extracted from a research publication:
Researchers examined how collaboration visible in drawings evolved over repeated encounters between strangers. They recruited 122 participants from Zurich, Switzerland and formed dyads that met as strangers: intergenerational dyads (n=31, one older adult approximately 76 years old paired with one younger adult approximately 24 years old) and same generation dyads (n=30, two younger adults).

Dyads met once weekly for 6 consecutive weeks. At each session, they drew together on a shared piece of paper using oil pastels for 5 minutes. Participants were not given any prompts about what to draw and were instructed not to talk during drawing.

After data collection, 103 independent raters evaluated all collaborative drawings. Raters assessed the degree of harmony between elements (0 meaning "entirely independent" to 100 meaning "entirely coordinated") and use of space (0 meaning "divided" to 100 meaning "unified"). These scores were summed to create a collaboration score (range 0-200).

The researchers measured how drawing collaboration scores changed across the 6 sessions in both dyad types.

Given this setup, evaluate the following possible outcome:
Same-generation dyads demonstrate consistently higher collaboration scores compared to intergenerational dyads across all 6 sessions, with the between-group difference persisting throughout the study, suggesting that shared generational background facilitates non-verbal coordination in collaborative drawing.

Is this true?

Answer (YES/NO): NO